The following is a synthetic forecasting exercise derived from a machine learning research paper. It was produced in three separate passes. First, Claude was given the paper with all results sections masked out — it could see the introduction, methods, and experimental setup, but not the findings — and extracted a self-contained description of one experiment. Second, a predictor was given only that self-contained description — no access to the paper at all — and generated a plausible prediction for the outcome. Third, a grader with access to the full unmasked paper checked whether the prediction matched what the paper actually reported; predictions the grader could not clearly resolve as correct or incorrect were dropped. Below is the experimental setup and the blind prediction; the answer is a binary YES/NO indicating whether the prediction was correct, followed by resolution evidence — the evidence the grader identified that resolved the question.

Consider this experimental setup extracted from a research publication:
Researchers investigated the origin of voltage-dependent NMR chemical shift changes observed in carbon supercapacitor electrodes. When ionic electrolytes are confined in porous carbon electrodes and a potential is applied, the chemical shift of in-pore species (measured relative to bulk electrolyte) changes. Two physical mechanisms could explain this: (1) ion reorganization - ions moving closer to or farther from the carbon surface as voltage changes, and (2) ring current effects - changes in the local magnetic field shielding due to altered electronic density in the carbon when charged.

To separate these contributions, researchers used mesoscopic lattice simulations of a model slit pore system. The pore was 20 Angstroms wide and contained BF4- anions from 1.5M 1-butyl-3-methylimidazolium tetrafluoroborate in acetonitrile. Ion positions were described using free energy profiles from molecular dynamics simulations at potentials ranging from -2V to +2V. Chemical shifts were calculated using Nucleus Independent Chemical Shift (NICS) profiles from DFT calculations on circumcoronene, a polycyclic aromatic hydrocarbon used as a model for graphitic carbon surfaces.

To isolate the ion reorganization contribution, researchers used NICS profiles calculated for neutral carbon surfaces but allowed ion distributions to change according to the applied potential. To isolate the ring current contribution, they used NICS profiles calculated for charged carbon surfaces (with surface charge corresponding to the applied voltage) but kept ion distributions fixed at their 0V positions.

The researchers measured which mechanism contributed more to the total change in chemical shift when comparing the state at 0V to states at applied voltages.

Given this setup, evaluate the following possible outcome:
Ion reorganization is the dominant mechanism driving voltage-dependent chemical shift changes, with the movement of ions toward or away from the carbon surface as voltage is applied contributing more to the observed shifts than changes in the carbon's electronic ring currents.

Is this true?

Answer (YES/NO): NO